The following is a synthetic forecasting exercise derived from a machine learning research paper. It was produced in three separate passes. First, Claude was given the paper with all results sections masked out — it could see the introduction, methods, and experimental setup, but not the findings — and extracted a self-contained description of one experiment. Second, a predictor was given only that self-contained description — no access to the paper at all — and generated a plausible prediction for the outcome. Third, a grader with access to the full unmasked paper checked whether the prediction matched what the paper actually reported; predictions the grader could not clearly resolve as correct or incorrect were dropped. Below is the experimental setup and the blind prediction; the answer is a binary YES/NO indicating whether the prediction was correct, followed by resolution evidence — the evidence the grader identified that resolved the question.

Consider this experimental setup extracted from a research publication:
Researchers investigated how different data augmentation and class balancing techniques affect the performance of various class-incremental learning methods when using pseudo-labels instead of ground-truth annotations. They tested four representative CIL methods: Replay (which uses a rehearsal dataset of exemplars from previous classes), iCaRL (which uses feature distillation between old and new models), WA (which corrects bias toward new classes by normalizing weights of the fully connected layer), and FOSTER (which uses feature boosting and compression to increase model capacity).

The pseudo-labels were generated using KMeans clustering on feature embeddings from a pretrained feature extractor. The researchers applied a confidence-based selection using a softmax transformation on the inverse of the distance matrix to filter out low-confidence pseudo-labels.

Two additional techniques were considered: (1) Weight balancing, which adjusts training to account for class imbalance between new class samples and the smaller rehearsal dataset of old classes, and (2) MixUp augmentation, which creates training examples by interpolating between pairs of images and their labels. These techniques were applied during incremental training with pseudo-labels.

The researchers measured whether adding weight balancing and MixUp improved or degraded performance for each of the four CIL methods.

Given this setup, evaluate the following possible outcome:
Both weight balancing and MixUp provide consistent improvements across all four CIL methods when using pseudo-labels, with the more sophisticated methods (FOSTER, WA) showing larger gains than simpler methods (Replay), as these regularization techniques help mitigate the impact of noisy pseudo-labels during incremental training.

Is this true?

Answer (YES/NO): NO